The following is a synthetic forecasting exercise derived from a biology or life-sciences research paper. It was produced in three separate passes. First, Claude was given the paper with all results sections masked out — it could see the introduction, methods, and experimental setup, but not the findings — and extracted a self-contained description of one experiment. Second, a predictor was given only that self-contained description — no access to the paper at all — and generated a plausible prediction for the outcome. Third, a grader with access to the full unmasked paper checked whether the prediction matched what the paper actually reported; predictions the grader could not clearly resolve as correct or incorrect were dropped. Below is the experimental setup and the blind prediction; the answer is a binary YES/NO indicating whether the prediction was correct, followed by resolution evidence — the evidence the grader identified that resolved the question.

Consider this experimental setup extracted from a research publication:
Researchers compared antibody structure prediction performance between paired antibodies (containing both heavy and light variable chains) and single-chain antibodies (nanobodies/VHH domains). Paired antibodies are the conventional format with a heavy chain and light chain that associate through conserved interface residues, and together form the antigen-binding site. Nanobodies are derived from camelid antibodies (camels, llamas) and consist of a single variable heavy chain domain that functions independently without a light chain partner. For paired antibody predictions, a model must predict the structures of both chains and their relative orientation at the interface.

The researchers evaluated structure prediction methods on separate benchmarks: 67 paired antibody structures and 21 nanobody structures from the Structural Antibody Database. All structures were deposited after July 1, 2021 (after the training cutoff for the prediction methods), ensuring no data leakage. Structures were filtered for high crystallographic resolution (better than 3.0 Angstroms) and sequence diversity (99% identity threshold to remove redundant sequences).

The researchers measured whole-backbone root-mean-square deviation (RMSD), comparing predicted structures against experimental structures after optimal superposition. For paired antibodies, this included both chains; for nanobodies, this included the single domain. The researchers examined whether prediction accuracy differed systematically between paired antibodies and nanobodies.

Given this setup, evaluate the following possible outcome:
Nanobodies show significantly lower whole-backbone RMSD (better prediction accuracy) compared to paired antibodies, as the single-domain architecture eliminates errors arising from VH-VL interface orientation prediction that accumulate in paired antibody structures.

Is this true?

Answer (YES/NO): NO